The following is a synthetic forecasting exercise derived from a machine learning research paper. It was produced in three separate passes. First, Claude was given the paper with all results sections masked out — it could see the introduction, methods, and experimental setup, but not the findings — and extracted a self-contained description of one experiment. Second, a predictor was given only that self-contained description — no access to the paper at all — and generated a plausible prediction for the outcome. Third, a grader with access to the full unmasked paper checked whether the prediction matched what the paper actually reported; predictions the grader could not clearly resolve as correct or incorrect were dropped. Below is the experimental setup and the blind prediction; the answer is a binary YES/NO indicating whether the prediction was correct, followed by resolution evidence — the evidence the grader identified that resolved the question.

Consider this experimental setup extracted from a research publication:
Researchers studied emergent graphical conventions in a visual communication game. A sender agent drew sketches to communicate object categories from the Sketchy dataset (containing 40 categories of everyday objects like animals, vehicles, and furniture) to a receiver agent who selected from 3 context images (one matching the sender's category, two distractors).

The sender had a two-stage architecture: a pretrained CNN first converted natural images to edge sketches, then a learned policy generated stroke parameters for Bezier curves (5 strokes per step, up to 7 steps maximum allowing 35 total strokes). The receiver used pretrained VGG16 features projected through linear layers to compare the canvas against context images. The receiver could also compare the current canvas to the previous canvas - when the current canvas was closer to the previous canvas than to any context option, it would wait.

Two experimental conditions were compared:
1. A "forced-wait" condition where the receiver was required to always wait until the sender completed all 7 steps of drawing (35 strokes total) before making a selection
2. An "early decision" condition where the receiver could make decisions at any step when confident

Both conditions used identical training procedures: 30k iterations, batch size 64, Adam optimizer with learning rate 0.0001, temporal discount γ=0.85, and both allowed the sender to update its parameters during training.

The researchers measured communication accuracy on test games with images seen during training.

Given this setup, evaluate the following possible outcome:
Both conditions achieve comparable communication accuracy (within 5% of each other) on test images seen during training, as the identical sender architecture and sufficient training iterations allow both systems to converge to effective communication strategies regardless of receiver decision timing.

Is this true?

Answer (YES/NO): NO